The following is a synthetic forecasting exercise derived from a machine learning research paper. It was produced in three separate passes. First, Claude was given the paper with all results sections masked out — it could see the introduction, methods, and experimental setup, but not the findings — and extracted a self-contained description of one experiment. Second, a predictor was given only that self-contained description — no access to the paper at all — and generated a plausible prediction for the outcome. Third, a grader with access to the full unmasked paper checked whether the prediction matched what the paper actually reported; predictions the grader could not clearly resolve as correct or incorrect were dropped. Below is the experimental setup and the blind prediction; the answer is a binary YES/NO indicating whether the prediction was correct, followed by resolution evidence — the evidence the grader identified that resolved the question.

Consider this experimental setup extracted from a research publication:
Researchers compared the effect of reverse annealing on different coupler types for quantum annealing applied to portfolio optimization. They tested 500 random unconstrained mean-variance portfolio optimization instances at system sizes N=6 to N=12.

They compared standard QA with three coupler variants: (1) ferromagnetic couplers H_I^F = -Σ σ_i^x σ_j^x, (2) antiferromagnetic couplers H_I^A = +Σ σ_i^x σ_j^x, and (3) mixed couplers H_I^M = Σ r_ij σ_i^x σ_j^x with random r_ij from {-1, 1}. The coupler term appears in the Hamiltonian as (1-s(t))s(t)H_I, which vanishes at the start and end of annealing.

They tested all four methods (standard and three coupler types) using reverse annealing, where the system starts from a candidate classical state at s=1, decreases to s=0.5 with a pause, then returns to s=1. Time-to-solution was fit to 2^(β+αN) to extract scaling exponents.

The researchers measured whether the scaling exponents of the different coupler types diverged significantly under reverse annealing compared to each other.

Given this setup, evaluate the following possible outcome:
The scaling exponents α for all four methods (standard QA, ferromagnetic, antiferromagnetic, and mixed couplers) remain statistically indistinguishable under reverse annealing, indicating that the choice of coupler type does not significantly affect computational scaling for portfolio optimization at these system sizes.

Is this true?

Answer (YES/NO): YES